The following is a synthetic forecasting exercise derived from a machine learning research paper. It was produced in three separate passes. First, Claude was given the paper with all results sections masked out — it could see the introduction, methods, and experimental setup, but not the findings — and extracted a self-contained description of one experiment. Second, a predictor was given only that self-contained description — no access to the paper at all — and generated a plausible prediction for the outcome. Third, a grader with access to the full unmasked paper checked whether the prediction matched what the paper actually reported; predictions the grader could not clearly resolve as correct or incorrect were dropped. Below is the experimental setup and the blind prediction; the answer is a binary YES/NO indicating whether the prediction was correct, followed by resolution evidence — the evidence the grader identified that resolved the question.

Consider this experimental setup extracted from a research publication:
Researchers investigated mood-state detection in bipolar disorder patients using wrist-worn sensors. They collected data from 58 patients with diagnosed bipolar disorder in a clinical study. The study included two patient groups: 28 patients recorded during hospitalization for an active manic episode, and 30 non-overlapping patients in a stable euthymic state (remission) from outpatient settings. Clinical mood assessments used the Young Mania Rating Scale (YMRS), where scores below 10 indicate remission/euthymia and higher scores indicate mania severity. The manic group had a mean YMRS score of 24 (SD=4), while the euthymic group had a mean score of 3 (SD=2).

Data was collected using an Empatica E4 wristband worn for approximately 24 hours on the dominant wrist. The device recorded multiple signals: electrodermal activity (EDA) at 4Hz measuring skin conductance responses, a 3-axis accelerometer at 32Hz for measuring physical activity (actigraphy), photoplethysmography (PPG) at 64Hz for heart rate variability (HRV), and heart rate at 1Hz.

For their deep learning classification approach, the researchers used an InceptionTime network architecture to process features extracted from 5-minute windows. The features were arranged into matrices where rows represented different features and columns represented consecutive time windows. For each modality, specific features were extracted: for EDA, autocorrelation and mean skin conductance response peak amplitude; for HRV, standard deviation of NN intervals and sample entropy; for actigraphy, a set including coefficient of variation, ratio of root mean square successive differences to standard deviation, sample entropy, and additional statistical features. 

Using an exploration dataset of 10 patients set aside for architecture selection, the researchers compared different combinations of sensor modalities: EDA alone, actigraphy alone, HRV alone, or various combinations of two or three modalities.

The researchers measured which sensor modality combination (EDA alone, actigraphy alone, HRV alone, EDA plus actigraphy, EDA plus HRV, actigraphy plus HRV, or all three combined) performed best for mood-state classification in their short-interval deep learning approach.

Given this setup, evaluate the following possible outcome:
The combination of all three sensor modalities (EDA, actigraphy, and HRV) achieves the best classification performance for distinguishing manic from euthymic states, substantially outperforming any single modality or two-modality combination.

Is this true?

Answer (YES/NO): NO